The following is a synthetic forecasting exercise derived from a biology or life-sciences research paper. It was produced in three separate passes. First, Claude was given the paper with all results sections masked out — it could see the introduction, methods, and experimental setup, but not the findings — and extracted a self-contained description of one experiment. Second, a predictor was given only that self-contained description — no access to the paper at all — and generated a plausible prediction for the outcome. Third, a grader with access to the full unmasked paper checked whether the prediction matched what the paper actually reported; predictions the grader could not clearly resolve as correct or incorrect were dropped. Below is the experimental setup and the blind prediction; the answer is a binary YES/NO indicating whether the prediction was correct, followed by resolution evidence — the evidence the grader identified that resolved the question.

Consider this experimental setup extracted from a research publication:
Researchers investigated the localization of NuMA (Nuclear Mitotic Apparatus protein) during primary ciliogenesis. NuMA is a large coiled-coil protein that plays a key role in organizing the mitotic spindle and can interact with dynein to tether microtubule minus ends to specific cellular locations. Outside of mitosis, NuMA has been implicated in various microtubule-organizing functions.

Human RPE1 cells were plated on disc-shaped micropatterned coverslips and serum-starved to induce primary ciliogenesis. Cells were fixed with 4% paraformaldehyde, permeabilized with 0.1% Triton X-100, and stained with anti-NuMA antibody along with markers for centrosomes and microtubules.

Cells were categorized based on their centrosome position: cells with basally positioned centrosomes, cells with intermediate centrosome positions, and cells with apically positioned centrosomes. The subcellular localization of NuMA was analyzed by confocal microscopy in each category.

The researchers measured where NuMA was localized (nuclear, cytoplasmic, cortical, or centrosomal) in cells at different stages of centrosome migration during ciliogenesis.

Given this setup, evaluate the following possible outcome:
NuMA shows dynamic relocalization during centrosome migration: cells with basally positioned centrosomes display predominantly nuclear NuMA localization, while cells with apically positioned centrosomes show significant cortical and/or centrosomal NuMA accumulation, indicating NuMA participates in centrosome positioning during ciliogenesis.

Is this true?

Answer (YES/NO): NO